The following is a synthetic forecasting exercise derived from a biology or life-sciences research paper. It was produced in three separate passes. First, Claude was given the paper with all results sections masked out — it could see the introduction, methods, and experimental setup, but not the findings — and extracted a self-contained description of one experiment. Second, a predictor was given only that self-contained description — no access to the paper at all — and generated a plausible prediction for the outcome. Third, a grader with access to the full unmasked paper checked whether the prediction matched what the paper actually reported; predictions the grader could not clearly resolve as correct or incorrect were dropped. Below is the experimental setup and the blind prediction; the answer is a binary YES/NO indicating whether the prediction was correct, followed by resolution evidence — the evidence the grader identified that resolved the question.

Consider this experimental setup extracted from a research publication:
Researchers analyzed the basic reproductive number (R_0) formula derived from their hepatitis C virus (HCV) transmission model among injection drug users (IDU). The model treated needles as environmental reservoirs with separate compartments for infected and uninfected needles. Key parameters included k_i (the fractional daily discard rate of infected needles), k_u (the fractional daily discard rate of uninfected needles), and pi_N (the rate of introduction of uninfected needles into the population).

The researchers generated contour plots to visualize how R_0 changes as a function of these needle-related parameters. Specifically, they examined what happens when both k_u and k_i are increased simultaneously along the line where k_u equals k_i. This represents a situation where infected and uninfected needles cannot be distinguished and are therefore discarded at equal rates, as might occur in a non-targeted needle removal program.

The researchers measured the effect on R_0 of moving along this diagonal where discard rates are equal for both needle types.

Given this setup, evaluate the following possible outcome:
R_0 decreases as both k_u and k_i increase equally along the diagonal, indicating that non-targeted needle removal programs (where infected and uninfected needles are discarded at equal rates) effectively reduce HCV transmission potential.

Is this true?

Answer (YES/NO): NO